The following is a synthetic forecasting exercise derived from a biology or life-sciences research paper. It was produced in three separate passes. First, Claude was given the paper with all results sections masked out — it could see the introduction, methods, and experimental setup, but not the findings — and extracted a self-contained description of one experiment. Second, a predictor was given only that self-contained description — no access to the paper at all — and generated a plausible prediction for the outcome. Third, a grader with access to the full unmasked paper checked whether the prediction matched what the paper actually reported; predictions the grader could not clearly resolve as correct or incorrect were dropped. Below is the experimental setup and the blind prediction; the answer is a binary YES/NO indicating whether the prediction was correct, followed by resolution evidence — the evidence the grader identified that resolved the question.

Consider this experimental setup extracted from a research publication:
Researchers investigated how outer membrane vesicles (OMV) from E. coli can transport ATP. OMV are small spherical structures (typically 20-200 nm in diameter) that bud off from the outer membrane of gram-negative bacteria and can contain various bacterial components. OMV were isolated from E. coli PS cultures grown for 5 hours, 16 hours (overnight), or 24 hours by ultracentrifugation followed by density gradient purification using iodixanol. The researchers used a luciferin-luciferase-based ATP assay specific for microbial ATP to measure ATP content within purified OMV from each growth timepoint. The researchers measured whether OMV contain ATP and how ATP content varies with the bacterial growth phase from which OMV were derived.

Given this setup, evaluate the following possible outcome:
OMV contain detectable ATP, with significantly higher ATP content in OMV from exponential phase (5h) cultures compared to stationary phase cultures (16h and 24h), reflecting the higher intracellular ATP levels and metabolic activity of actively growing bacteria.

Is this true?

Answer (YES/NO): YES